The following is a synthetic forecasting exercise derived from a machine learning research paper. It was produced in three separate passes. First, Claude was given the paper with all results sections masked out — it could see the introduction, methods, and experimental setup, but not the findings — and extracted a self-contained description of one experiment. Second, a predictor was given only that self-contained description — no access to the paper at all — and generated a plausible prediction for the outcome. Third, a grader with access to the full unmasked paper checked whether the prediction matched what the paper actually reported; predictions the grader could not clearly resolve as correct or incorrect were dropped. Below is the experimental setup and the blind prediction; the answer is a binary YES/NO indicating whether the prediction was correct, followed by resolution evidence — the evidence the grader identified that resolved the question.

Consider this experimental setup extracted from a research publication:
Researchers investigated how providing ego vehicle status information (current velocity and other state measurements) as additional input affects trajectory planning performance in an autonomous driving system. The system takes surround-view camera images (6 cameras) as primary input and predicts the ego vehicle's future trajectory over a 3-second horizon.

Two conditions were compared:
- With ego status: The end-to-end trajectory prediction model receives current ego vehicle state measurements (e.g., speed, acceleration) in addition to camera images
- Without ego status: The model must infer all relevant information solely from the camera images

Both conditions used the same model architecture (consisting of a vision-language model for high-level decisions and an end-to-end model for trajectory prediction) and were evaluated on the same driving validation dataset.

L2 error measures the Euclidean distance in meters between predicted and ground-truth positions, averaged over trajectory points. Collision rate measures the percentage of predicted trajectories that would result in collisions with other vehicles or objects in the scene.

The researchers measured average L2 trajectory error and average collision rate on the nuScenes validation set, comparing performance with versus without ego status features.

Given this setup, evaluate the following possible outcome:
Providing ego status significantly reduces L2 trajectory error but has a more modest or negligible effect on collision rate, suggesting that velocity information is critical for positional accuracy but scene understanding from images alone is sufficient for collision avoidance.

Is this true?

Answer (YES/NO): NO